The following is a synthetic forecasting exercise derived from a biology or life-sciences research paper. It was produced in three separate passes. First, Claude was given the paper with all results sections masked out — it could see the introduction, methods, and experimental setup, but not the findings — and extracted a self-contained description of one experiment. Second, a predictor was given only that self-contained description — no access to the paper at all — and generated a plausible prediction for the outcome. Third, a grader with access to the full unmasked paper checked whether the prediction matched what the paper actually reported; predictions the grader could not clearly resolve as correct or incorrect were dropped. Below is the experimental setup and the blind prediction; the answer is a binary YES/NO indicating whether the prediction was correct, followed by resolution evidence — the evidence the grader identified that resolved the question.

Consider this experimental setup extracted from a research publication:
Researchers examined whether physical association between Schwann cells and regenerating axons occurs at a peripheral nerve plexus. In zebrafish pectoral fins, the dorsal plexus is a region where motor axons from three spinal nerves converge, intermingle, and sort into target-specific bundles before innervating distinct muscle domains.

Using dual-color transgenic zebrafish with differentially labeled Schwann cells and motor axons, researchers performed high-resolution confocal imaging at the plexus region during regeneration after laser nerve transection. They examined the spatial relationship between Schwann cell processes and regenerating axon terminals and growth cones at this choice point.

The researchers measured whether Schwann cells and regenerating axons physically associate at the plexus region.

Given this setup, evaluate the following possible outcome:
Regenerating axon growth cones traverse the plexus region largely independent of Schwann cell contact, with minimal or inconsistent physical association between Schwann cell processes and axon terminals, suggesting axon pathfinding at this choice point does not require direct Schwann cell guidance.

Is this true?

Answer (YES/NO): NO